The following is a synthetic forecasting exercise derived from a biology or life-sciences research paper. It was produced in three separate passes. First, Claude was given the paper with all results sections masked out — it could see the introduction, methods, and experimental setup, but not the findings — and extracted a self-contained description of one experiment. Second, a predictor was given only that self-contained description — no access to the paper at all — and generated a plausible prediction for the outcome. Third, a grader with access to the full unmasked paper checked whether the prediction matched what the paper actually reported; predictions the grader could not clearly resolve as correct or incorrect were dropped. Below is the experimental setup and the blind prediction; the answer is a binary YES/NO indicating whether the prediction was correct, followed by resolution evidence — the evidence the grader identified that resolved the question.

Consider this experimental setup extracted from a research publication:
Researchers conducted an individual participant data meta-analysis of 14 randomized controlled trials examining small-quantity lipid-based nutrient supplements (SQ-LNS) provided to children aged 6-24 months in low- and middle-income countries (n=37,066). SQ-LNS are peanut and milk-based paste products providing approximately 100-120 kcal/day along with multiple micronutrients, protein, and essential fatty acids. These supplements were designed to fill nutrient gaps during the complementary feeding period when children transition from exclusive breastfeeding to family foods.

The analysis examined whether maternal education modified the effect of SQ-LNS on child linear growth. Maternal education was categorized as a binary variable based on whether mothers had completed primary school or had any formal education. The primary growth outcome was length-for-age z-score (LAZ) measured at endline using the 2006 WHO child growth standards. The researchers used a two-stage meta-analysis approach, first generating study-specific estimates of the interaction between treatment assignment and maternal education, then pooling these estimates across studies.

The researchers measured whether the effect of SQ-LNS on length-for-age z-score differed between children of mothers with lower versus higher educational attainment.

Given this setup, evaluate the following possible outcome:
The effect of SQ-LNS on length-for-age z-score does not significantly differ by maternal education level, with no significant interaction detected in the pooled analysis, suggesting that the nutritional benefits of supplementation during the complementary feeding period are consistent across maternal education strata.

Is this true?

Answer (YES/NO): YES